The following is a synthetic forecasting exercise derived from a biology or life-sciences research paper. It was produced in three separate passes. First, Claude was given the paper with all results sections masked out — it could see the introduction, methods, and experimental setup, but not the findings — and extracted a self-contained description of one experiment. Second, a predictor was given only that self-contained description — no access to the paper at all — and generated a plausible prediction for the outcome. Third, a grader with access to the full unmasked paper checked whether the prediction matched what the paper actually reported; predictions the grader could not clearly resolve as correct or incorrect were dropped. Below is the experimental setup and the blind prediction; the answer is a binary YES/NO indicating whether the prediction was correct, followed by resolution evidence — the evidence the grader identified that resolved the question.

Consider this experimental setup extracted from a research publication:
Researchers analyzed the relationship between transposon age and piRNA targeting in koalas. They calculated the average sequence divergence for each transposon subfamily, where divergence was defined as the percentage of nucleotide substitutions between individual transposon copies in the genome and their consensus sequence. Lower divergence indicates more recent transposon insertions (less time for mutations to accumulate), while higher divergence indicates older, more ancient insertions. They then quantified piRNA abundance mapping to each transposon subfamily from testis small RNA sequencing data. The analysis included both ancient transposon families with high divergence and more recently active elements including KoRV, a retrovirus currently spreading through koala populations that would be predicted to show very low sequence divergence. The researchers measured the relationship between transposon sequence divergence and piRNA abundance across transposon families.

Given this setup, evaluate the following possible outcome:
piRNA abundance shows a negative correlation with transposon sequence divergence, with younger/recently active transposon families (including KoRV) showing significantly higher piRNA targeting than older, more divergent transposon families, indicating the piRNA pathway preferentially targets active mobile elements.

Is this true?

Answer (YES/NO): NO